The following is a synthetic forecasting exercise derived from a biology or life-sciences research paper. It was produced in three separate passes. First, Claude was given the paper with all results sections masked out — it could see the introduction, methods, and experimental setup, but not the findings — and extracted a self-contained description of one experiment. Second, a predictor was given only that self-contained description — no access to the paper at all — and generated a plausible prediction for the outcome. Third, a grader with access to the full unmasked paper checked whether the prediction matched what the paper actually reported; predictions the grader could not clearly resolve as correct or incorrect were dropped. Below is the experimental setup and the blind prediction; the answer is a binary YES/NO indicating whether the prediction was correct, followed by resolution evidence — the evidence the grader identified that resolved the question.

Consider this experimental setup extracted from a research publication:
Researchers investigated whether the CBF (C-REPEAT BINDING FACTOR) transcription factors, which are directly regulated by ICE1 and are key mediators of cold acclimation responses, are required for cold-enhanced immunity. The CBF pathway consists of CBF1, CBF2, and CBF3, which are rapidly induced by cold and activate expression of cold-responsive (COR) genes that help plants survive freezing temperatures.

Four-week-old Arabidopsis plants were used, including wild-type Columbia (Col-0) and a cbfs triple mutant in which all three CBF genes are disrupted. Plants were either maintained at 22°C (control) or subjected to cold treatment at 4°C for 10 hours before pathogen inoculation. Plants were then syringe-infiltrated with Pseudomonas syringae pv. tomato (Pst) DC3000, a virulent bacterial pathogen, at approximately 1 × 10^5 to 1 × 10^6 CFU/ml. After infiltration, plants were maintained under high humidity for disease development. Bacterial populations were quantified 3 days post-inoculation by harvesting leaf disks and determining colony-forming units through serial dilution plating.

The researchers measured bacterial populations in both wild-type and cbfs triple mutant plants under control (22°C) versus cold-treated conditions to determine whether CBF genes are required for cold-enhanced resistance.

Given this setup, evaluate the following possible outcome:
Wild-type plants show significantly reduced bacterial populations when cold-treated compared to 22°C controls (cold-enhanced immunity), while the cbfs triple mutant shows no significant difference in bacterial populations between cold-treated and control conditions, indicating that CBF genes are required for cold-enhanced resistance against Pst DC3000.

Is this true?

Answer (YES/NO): NO